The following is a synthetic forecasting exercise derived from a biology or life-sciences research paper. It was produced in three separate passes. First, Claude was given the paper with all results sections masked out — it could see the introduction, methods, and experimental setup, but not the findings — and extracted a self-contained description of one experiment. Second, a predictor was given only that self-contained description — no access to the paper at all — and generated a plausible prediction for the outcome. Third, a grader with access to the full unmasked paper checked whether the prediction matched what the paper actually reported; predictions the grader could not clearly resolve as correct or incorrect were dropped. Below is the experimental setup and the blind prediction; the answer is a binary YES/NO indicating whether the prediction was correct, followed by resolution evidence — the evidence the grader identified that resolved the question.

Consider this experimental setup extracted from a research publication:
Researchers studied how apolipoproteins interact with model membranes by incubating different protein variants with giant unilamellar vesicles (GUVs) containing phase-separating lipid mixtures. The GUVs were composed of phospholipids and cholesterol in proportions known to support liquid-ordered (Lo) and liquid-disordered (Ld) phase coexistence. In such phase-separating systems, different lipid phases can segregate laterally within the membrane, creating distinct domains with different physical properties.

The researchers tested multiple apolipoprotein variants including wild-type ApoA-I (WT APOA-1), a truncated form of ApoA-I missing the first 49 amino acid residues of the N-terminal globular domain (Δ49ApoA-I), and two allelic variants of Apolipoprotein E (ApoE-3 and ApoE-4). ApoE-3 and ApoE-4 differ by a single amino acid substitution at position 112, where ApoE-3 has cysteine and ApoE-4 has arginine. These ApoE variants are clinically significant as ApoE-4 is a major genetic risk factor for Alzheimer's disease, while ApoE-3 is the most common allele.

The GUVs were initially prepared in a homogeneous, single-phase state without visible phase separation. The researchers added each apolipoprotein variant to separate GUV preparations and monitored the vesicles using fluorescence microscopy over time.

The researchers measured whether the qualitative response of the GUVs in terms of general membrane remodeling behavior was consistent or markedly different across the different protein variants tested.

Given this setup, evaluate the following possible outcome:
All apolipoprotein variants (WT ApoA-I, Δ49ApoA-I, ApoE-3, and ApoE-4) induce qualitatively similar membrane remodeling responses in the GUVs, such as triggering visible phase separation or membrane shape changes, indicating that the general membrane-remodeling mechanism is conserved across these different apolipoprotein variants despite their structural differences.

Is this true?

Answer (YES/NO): YES